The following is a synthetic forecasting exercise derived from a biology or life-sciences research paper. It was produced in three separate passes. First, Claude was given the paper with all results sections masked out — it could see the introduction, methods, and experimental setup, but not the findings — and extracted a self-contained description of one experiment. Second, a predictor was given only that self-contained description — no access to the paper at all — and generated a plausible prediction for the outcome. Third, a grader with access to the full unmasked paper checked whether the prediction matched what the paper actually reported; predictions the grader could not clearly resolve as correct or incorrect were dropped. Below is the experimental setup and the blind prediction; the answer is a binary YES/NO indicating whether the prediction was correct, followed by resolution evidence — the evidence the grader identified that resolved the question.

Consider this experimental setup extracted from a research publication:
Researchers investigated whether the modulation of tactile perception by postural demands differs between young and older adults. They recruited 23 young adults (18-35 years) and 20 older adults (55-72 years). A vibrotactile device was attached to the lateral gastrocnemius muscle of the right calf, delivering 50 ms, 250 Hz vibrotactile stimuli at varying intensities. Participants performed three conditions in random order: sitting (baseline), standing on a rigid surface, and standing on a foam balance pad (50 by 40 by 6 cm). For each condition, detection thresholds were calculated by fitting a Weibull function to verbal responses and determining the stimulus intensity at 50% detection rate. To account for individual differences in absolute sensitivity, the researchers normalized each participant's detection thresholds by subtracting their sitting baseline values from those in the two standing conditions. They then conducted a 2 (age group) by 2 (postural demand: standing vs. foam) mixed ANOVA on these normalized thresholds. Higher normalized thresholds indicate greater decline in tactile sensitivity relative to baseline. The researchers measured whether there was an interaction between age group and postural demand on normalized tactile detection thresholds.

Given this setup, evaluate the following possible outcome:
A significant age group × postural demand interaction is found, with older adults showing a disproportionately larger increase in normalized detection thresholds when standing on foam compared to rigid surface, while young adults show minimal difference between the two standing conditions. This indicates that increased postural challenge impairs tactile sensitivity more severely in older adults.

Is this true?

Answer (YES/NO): NO